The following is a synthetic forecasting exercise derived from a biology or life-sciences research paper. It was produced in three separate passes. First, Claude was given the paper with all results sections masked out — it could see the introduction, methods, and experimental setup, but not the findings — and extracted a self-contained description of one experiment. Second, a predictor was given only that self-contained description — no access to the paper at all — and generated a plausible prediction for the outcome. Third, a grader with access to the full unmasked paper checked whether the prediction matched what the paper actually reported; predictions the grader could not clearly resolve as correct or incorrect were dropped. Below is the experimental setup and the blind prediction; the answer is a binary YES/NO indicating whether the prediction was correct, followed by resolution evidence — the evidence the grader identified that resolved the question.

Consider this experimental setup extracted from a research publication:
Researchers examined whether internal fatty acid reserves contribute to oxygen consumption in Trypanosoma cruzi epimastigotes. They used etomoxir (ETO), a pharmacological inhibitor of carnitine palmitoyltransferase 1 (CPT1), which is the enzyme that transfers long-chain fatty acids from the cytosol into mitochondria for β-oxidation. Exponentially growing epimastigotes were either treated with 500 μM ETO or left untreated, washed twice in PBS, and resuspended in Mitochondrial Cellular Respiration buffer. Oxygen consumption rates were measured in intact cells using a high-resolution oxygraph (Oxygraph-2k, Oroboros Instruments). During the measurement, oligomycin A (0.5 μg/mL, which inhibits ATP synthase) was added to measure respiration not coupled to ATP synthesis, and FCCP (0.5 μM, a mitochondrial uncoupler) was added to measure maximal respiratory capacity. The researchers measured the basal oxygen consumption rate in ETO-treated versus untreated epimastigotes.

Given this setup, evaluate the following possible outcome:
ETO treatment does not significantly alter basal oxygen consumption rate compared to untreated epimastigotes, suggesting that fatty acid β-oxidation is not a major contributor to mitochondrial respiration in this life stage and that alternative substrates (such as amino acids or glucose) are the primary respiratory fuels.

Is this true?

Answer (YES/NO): NO